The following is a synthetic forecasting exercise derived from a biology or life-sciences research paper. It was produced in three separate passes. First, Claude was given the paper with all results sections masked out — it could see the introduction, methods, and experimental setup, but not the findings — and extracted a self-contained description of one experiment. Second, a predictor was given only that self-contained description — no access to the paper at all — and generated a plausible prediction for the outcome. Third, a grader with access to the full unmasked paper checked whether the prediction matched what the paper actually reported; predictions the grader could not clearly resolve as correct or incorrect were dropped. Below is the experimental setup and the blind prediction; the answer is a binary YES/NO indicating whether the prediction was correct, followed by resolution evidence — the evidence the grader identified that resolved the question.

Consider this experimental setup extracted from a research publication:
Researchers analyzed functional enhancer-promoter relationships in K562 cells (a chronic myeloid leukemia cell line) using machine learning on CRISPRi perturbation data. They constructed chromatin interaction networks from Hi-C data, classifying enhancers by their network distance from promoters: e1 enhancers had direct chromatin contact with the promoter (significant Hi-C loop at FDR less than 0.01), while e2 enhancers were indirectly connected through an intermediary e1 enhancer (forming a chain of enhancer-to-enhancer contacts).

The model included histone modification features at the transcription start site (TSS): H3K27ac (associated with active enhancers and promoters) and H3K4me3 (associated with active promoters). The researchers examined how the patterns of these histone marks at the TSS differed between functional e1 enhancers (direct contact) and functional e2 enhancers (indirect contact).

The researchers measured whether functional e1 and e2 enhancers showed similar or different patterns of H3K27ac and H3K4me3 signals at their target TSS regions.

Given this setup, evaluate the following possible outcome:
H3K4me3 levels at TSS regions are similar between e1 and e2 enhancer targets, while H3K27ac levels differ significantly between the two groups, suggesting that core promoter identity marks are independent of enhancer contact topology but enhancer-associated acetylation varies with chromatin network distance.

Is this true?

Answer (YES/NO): NO